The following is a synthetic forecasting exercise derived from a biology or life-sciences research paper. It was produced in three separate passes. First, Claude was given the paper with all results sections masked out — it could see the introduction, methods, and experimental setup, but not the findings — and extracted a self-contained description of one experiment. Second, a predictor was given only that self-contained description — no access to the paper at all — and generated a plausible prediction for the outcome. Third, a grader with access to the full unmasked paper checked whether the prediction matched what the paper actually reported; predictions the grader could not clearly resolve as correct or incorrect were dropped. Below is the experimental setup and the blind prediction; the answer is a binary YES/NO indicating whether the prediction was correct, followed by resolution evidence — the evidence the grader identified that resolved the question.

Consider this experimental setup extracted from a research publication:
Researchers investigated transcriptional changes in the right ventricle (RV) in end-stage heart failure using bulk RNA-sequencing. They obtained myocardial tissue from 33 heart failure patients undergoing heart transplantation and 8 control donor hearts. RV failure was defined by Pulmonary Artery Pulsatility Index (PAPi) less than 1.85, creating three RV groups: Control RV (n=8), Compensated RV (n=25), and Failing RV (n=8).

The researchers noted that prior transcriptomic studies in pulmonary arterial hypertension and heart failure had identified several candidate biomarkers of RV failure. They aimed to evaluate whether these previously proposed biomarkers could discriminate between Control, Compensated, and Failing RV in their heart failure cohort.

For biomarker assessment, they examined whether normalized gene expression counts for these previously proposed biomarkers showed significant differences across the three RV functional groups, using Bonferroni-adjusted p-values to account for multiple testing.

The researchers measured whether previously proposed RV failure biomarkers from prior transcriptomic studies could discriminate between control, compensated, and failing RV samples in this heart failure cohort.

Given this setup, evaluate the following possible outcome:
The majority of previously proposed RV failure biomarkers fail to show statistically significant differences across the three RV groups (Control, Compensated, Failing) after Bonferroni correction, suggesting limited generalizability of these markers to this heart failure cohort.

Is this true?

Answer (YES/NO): NO